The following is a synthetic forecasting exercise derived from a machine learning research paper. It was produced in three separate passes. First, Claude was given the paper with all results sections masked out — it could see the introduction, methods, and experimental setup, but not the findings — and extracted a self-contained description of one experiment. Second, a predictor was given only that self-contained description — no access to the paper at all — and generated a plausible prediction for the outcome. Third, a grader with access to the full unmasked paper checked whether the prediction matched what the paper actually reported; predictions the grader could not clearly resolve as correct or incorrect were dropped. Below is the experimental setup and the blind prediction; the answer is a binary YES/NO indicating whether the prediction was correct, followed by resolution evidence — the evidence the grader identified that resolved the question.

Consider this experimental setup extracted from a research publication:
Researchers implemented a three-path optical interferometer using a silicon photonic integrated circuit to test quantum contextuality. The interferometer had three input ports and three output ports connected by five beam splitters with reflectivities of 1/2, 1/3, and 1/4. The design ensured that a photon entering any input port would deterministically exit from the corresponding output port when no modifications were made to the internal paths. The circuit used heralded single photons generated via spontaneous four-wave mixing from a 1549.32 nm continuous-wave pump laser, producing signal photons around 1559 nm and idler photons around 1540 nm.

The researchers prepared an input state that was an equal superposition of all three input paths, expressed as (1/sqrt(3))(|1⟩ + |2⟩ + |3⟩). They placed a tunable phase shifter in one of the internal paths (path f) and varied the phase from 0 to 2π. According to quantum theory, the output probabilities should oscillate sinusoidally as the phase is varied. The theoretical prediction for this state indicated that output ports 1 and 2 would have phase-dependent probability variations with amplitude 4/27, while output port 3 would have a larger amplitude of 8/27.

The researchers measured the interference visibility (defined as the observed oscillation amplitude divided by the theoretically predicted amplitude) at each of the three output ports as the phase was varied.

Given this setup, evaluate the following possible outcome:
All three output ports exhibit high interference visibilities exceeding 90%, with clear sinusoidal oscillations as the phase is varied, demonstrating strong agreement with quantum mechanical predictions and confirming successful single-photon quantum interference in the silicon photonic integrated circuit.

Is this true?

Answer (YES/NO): YES